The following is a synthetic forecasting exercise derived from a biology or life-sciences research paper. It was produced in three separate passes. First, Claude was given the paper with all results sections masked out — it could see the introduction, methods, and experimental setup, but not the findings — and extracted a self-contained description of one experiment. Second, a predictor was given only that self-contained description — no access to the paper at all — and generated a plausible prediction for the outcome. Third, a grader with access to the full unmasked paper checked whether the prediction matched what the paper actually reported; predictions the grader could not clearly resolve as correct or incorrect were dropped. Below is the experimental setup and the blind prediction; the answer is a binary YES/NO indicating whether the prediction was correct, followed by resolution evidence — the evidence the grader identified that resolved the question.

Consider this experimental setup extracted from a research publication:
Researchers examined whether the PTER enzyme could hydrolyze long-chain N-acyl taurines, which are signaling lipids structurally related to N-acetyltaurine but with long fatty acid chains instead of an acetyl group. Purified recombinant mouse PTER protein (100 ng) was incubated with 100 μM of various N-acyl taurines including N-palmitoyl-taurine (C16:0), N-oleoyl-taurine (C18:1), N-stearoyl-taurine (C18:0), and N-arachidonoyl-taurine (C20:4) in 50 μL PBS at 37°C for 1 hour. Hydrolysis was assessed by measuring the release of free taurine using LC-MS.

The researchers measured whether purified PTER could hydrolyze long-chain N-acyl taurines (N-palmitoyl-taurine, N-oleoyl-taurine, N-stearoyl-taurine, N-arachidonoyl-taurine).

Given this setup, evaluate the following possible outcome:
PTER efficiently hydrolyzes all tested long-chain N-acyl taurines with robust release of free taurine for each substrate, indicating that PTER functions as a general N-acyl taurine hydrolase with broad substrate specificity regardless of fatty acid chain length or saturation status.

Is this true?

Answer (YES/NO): NO